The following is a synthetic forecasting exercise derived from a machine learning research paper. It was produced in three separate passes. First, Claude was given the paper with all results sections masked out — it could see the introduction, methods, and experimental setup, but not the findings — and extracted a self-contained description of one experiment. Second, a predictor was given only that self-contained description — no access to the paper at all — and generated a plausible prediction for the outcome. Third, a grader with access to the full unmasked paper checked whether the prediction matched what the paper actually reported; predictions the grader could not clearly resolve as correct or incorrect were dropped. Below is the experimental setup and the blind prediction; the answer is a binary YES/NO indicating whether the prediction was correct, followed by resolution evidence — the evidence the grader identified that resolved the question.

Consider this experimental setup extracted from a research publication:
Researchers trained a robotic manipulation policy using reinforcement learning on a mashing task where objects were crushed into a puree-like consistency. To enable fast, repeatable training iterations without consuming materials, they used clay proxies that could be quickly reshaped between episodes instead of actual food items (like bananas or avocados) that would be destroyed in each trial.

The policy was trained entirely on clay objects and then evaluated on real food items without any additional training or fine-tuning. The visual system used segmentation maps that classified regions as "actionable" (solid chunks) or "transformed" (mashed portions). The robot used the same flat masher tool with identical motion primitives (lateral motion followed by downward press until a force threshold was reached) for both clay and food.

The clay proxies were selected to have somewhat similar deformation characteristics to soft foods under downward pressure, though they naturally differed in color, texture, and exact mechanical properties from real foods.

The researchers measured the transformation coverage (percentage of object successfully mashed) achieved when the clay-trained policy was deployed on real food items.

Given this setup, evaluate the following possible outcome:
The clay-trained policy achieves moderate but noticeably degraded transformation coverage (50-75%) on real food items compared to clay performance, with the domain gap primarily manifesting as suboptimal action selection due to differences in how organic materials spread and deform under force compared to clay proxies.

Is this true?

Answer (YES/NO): YES